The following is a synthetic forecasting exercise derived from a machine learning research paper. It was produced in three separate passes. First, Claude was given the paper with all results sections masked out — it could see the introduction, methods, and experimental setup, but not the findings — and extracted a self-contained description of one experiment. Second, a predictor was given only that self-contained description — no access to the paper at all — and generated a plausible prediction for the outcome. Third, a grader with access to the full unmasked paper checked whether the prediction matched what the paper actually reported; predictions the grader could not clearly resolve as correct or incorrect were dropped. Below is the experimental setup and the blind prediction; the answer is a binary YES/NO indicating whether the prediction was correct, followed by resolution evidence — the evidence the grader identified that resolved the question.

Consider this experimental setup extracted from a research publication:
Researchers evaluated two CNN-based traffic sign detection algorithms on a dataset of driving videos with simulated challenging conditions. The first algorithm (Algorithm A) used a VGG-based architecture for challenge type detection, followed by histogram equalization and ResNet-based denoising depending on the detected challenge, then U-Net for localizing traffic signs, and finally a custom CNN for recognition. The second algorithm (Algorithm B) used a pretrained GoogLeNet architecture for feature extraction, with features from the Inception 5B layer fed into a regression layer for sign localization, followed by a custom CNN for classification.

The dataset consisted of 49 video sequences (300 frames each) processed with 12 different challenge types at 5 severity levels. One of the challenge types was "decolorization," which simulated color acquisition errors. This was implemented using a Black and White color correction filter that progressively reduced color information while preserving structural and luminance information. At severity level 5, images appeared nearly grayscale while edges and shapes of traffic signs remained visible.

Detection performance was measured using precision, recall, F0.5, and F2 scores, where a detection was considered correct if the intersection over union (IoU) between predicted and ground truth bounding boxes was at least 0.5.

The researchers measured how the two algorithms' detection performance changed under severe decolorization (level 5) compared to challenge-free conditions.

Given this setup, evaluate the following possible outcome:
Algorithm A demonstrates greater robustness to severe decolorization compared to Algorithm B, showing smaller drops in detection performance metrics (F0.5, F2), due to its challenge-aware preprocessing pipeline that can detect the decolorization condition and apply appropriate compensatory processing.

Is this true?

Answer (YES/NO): NO